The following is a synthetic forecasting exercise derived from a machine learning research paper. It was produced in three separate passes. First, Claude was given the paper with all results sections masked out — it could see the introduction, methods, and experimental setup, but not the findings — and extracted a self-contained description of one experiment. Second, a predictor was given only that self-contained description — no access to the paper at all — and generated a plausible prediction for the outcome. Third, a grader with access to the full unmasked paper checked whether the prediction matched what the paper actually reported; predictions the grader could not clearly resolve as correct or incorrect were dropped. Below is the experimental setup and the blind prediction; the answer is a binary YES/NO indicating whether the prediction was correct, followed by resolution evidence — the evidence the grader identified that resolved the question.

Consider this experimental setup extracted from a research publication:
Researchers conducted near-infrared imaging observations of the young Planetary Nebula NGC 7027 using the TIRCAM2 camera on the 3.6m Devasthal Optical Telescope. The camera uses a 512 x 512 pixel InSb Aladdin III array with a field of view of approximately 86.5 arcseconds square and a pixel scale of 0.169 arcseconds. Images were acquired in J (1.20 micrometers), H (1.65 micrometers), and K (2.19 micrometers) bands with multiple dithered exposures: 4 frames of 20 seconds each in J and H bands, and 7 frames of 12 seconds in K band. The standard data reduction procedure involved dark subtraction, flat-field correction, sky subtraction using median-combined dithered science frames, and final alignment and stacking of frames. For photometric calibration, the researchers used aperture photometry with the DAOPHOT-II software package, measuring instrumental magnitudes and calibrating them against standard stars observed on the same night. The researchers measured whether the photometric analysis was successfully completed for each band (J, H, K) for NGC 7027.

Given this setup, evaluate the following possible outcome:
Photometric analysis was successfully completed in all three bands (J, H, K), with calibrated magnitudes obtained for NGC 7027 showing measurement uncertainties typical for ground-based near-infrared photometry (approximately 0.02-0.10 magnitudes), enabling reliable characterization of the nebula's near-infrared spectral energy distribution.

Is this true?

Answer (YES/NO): NO